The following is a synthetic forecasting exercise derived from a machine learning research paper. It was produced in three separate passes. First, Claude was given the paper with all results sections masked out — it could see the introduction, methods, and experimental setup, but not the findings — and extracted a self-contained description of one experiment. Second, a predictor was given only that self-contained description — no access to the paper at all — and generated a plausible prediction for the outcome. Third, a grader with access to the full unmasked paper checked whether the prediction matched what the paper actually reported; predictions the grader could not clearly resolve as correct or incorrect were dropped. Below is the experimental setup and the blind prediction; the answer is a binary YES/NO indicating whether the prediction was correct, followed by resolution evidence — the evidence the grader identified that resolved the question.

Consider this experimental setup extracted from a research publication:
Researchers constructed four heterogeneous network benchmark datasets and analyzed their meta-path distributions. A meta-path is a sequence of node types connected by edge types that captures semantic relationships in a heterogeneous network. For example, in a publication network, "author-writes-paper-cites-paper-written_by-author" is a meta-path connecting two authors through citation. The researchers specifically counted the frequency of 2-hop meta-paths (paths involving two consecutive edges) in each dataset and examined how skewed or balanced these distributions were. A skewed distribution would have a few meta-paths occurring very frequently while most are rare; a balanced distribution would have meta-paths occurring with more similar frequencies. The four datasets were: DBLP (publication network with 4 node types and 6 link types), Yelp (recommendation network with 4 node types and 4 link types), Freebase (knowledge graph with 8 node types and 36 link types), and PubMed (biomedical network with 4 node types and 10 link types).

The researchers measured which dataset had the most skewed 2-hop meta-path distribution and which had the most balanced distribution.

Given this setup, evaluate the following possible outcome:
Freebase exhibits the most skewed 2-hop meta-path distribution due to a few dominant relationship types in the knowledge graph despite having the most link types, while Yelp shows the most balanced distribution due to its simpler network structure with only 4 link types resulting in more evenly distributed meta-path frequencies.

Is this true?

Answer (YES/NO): NO